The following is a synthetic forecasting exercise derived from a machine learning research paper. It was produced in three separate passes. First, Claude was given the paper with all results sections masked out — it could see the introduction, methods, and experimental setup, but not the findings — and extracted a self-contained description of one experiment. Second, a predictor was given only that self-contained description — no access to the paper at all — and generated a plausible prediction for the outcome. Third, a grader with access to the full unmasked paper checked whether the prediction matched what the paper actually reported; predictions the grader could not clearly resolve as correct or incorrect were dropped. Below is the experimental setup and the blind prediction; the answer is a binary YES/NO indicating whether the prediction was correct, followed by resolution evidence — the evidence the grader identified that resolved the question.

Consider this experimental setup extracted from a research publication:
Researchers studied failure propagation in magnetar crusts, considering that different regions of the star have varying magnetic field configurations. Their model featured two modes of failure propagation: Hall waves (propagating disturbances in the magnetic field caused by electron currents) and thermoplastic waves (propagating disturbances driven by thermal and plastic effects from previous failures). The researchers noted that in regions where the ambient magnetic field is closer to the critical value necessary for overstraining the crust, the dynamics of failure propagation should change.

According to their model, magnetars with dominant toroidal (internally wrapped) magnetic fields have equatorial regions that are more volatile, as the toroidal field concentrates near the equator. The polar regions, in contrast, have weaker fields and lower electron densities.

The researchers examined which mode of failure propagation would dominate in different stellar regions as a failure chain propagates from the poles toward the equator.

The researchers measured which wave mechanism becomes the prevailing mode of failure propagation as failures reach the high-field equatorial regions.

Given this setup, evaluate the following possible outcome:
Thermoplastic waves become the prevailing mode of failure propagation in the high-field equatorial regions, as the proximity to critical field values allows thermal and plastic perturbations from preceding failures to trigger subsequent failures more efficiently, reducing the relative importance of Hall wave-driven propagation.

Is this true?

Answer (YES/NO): YES